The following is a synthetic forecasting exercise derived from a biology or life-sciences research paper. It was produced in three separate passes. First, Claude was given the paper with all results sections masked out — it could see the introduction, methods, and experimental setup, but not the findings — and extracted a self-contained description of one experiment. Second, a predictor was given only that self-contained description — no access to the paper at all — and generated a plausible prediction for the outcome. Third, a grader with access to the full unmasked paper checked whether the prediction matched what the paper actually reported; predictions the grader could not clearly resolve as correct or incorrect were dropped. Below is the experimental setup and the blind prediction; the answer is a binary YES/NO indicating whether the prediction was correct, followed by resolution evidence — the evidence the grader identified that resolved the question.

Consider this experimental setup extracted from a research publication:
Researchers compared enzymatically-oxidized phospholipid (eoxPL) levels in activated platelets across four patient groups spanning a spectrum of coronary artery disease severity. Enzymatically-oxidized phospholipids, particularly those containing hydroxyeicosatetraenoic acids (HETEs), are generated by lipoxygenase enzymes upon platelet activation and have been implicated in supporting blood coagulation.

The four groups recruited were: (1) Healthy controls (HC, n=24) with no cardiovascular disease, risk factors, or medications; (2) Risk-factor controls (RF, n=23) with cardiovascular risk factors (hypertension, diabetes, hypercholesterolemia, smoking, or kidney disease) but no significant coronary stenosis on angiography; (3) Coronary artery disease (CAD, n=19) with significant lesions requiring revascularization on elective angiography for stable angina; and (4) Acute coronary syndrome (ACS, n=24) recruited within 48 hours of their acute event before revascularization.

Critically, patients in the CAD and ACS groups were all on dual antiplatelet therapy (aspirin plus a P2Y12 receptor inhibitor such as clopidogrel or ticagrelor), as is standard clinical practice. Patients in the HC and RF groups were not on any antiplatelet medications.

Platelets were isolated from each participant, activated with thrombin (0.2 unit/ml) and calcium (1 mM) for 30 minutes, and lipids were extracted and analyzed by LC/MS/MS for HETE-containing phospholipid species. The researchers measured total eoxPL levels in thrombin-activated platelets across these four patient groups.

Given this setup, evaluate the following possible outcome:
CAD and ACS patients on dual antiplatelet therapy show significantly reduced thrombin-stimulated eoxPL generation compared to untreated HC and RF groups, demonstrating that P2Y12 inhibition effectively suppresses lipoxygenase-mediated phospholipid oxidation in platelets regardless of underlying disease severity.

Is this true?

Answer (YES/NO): NO